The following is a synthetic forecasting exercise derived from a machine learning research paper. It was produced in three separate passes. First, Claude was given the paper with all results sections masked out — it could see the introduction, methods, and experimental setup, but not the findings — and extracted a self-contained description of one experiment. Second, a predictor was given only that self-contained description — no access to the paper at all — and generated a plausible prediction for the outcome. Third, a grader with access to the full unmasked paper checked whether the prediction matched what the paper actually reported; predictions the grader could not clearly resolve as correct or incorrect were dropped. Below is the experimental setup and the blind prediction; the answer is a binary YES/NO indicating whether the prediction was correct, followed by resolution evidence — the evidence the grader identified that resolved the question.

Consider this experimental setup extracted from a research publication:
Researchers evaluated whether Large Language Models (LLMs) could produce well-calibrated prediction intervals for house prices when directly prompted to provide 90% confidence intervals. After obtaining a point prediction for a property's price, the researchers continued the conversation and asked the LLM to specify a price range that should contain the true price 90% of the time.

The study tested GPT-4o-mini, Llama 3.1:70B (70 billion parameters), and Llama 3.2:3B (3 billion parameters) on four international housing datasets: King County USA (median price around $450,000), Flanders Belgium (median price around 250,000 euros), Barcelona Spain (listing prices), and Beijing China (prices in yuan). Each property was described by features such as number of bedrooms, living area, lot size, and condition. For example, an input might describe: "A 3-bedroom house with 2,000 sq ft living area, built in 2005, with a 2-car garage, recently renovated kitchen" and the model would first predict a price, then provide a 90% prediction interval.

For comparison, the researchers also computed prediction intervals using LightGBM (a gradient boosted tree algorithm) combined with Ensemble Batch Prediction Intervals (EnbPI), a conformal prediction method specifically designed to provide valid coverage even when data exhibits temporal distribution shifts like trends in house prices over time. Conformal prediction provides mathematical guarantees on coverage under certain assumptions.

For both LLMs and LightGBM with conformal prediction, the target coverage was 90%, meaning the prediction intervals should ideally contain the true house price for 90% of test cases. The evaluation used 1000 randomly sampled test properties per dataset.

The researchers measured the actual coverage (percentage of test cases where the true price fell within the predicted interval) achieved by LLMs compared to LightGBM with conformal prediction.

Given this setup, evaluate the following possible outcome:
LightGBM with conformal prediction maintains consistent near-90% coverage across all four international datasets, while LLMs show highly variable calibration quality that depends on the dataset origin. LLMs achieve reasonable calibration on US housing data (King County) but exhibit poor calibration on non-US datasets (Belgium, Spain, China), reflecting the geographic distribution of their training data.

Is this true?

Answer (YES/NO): NO